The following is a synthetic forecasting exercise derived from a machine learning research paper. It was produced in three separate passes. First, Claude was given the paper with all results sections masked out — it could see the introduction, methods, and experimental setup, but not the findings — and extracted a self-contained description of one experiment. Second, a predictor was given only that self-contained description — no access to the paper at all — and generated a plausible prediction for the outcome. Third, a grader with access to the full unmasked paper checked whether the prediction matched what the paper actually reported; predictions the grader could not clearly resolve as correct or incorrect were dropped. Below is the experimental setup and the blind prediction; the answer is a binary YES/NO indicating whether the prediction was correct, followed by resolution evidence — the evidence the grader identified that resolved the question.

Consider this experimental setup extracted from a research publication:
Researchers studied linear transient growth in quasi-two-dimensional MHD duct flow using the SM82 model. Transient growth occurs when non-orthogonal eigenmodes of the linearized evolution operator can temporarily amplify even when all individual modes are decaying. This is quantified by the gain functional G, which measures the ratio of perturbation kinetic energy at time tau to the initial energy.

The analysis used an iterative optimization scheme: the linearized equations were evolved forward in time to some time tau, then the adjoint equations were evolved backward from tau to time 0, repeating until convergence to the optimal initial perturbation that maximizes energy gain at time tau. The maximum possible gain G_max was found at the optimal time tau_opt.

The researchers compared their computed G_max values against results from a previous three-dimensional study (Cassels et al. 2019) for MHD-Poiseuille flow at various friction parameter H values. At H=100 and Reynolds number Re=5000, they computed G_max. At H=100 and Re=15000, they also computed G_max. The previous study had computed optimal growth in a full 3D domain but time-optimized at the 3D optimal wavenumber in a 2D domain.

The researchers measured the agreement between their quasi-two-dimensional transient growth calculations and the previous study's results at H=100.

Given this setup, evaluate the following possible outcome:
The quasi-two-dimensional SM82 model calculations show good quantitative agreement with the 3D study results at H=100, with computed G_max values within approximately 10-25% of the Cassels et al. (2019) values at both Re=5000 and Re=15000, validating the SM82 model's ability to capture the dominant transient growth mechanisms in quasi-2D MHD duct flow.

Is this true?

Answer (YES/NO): NO